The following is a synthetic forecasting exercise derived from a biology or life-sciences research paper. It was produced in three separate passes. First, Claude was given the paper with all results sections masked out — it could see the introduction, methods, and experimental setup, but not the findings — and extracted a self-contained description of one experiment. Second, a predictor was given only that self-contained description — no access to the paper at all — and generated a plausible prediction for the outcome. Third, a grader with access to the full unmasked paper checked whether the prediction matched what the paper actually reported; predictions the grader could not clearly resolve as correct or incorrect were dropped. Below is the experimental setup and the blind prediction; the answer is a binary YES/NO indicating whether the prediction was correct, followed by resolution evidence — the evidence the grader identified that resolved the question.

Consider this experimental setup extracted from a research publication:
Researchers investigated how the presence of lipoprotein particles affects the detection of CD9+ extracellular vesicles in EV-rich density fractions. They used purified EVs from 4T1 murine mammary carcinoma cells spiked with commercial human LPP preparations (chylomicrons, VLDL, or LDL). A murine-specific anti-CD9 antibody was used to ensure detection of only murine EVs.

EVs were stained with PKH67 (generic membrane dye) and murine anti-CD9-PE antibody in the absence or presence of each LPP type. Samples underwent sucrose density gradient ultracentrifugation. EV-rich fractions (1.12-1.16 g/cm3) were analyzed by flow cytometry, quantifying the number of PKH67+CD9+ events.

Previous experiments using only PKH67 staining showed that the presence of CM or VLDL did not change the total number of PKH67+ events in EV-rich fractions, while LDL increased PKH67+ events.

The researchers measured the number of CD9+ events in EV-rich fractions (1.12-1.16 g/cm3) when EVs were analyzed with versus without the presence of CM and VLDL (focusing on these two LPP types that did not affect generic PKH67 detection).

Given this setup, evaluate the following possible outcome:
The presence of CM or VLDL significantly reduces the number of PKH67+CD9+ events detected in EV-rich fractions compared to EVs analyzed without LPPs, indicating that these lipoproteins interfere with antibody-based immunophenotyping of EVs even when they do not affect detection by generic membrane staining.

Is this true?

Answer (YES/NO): YES